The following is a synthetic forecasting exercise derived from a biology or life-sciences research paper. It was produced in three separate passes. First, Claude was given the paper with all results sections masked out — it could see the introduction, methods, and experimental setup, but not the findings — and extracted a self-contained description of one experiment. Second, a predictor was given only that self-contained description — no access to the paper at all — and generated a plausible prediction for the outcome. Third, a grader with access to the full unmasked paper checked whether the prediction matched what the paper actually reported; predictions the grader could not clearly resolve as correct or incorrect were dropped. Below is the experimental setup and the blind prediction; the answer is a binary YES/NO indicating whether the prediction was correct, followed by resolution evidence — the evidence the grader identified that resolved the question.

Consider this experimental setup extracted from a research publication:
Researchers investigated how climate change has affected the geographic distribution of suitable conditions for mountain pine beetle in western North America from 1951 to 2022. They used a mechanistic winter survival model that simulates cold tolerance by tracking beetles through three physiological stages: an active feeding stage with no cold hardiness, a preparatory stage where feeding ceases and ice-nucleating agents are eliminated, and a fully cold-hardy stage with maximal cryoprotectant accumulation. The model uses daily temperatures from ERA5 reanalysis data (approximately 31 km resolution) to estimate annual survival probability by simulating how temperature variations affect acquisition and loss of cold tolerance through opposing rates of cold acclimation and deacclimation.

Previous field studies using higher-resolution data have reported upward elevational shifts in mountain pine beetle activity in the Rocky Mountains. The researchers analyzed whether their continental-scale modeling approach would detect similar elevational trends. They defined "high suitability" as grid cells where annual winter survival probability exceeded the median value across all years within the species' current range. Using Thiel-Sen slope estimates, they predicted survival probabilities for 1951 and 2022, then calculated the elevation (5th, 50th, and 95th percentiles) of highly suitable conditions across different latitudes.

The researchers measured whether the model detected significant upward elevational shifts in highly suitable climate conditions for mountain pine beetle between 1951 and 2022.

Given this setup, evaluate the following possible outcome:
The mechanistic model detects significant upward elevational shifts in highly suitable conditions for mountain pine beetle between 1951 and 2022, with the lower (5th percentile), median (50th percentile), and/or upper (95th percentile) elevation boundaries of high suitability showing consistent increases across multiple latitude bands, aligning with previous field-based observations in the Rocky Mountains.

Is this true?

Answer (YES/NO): NO